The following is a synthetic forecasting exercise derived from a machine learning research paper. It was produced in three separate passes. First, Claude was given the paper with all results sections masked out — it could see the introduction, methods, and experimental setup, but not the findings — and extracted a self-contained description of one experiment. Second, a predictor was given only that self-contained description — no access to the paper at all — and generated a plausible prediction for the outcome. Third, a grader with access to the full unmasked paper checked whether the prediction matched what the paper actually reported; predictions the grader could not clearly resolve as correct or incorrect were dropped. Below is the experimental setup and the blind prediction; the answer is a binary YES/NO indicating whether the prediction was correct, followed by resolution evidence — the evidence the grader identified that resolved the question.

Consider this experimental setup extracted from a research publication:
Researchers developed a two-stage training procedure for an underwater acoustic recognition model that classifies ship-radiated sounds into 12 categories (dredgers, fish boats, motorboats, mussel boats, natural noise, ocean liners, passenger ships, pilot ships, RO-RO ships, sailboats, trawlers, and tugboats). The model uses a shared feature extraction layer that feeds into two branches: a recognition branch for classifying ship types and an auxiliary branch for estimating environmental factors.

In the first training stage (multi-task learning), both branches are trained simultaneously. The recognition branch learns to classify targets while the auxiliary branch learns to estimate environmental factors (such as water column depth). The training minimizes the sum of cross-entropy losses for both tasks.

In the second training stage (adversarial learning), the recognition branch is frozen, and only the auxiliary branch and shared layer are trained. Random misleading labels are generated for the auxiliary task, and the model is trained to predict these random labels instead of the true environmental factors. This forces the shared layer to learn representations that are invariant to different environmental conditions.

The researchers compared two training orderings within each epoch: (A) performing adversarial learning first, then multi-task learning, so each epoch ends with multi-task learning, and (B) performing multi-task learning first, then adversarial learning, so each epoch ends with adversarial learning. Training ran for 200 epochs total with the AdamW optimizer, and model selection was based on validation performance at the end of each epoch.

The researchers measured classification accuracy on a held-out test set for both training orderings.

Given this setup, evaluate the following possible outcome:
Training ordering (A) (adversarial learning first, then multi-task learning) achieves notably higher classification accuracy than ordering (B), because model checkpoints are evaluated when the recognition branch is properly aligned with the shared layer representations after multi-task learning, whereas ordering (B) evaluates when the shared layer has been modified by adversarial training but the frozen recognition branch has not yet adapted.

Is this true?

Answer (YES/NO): NO